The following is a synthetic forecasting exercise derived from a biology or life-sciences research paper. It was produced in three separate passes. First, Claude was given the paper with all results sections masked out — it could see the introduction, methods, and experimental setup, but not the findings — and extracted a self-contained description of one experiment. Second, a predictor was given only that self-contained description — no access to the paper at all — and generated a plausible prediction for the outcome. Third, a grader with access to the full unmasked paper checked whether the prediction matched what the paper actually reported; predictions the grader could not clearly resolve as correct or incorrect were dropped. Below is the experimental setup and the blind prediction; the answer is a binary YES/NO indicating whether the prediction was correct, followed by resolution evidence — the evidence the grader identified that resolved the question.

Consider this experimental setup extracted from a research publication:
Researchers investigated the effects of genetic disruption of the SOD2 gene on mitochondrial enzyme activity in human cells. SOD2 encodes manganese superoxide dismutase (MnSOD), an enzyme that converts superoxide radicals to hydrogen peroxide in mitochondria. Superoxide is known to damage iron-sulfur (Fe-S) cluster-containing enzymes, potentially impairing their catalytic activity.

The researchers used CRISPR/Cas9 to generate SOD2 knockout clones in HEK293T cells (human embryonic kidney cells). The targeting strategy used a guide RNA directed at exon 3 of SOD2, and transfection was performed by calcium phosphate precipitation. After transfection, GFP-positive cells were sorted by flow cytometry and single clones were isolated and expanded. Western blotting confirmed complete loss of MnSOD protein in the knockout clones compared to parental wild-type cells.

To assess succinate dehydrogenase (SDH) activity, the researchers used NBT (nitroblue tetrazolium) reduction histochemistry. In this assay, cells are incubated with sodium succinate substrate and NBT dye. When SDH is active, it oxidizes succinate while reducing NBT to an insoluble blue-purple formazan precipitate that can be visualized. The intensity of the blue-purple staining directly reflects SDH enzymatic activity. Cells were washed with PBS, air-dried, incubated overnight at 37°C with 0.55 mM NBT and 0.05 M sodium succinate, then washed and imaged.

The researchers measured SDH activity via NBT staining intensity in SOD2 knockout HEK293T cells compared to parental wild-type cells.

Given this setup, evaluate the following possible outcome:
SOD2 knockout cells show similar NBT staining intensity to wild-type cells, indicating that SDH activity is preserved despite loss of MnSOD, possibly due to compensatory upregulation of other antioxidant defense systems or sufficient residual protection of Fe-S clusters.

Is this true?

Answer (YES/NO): NO